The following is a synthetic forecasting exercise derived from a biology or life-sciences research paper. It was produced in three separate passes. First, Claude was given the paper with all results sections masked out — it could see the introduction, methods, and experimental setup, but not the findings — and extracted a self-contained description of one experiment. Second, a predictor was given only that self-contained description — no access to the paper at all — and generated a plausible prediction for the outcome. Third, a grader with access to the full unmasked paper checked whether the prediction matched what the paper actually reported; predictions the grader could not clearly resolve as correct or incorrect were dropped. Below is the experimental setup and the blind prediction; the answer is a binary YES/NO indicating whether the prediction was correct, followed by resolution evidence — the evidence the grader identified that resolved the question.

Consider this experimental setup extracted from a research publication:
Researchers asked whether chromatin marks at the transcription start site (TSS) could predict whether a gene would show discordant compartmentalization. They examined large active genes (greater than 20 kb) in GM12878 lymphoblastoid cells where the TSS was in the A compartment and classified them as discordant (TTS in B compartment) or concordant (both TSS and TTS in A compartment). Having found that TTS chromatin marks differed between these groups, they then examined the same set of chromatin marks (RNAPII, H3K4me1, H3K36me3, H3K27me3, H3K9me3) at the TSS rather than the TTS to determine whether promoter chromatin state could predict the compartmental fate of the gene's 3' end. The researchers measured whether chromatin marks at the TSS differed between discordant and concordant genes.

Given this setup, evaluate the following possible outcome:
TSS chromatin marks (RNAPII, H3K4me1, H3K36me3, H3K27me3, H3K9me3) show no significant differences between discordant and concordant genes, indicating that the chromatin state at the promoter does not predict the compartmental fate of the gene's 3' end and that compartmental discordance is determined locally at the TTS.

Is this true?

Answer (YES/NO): YES